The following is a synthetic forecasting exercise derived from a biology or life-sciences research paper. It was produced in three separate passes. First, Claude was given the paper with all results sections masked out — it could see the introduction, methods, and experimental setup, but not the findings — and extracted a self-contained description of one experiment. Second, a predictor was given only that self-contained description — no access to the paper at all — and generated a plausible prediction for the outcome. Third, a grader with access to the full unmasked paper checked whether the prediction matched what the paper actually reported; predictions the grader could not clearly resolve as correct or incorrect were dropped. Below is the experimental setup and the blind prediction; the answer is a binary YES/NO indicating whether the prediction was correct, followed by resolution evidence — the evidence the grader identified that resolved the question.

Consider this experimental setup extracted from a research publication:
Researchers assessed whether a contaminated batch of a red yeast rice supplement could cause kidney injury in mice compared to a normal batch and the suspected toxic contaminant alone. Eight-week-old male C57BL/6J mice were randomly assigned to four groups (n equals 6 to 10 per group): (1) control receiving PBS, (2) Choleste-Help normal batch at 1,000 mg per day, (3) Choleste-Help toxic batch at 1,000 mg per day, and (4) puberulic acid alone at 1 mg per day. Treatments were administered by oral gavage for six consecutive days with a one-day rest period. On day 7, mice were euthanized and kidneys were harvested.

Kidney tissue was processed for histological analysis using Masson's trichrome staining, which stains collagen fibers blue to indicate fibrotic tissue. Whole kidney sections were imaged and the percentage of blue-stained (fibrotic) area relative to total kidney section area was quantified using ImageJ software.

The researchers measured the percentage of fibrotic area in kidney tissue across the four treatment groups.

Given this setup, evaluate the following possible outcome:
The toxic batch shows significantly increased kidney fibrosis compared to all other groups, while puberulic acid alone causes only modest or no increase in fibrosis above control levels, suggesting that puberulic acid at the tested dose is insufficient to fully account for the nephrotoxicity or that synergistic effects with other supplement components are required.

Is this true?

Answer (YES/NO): NO